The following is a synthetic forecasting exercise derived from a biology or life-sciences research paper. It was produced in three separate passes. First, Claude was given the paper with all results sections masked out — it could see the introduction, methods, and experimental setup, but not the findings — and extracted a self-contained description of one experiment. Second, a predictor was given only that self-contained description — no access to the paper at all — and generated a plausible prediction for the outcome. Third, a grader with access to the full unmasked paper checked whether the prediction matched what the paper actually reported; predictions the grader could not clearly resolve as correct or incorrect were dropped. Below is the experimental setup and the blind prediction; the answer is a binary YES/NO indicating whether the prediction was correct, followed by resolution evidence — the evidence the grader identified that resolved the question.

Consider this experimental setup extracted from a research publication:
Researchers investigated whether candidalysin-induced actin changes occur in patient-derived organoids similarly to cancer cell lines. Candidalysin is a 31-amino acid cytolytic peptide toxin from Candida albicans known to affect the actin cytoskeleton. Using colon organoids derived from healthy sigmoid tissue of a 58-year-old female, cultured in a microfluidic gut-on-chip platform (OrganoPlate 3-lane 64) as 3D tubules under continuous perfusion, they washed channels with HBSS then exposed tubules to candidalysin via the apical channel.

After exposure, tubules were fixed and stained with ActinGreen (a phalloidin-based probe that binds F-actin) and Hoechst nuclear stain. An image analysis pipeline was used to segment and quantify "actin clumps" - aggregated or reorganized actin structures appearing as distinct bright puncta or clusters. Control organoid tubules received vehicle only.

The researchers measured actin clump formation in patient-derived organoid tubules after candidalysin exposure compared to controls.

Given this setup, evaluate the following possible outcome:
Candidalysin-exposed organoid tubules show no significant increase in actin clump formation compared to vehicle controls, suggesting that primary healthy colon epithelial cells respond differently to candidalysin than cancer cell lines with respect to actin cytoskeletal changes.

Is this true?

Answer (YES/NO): NO